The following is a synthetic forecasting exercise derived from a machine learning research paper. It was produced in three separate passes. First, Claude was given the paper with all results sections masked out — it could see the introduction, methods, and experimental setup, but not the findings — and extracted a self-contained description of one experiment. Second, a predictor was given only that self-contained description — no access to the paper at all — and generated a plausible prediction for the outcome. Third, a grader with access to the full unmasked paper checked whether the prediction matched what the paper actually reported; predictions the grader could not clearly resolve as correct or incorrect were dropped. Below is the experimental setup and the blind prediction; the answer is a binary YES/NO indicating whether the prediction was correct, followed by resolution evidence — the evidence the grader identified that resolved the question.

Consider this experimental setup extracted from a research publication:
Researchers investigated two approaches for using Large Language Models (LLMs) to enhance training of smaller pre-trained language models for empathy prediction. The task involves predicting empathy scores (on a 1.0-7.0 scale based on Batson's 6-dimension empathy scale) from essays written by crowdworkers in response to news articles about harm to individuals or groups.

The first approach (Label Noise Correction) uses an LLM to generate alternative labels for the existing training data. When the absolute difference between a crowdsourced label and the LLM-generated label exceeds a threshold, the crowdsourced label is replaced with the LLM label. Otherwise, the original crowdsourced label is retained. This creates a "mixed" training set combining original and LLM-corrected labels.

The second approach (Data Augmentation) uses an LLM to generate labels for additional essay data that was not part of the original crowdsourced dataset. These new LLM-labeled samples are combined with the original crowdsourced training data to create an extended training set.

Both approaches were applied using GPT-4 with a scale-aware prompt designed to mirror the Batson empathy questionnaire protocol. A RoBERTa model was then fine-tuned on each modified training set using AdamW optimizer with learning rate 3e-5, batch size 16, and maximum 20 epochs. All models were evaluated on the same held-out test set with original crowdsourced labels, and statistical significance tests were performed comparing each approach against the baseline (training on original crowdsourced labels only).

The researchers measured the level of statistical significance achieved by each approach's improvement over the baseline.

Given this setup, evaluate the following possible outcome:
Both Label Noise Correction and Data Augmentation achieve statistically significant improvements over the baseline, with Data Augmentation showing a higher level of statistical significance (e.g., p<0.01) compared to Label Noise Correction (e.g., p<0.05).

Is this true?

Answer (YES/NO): YES